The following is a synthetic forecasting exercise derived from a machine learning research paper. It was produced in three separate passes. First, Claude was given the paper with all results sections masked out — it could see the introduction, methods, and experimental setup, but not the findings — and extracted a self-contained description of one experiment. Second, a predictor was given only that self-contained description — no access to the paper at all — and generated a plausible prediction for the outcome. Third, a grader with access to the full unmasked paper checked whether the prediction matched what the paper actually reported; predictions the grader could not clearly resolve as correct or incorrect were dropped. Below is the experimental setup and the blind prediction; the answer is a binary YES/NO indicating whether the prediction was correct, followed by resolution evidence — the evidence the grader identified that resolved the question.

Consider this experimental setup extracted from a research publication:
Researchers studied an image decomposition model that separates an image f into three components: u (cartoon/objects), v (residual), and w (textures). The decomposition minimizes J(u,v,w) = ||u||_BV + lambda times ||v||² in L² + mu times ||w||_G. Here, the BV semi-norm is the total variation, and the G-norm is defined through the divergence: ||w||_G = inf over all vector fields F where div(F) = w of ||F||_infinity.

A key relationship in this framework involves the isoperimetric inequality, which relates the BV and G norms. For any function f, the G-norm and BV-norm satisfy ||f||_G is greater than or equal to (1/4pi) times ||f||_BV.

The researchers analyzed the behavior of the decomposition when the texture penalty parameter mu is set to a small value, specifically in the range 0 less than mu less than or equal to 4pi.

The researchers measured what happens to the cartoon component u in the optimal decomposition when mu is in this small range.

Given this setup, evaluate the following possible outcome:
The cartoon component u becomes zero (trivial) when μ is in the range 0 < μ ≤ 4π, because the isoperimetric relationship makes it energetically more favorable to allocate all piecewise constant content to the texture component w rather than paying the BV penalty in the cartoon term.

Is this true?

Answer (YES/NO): NO